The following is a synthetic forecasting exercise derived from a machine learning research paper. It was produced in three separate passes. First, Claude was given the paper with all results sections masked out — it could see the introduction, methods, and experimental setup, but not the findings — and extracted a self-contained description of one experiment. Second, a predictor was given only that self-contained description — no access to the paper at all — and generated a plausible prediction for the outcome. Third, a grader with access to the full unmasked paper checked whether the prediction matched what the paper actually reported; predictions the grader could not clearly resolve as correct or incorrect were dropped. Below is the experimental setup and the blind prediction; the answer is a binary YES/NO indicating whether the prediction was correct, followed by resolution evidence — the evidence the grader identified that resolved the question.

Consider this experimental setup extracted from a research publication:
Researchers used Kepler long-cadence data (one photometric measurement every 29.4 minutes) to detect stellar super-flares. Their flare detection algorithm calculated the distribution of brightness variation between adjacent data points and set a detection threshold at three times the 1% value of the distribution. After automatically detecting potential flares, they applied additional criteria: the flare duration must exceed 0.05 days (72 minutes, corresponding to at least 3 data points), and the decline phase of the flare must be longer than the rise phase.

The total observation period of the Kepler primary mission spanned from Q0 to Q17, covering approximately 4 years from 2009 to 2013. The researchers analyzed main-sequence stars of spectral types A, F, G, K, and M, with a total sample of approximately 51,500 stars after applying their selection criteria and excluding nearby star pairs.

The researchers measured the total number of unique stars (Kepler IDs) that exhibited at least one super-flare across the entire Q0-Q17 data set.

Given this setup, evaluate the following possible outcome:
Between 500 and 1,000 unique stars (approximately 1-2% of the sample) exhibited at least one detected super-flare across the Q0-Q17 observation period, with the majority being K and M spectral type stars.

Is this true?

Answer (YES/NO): NO